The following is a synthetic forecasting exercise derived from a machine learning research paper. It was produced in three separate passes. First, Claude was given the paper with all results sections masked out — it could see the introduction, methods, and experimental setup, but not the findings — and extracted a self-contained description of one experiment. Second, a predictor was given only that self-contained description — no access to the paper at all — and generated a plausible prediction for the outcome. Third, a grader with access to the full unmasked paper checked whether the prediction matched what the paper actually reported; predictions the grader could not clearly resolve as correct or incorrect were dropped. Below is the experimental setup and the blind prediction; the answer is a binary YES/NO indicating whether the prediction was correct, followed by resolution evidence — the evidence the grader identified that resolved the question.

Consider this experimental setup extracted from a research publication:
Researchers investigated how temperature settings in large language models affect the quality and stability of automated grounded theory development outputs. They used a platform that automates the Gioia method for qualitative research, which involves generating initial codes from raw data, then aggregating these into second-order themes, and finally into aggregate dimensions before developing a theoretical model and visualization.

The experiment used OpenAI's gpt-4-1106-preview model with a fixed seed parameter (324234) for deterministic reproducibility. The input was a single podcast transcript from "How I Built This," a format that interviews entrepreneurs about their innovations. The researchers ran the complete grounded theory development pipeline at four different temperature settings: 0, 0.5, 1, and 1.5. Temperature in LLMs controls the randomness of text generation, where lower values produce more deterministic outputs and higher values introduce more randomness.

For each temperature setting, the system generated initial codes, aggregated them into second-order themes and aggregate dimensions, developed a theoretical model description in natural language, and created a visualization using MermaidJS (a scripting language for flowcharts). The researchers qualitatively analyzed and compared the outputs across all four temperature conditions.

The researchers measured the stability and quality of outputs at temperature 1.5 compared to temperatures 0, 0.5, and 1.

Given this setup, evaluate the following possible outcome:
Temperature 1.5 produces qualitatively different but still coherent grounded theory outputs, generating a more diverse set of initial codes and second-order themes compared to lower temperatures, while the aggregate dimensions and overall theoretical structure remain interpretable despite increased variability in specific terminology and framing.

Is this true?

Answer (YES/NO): NO